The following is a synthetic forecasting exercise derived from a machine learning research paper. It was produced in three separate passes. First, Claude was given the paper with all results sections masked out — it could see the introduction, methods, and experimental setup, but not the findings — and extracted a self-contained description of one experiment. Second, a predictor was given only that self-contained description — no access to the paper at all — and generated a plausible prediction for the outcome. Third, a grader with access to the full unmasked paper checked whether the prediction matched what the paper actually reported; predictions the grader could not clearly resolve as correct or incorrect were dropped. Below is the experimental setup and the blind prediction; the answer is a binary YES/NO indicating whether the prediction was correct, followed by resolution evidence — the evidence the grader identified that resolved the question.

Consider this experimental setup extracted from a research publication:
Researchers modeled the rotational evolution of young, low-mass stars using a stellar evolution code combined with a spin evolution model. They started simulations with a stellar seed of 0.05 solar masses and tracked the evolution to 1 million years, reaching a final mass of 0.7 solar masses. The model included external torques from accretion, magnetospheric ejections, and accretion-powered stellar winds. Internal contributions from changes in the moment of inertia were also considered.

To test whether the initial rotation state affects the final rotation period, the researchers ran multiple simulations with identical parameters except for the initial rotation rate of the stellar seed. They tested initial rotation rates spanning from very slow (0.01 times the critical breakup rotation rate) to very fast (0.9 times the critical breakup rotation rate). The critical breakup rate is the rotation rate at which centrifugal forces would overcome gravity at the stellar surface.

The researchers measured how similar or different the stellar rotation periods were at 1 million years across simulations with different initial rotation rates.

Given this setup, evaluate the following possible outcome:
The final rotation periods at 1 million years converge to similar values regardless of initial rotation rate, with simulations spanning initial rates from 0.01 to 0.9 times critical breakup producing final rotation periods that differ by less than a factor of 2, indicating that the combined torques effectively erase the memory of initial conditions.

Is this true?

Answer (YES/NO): YES